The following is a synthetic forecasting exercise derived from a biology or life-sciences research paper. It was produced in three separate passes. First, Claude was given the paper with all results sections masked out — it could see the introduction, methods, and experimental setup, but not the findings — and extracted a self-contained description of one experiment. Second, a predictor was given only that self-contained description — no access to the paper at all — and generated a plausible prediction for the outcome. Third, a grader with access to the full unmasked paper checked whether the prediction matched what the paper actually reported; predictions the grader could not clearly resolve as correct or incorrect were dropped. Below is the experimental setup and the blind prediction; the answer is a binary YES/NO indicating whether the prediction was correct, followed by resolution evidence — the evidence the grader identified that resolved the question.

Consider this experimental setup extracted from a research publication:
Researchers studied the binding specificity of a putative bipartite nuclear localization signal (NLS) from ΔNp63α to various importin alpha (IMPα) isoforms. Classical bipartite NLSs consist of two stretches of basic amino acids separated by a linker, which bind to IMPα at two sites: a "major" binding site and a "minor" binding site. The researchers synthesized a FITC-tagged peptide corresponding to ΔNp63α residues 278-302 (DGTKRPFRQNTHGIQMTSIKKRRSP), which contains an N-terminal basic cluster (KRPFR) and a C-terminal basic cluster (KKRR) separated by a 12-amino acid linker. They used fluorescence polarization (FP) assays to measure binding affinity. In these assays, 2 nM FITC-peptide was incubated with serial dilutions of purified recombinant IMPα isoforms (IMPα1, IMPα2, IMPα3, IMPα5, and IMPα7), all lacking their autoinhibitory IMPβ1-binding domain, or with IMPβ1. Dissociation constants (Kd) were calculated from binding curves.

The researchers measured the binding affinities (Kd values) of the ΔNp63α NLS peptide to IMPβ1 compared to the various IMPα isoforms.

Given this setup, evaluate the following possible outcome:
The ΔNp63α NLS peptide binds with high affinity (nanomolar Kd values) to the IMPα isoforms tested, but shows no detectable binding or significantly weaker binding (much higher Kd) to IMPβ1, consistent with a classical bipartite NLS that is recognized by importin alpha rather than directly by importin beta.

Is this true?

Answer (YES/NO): YES